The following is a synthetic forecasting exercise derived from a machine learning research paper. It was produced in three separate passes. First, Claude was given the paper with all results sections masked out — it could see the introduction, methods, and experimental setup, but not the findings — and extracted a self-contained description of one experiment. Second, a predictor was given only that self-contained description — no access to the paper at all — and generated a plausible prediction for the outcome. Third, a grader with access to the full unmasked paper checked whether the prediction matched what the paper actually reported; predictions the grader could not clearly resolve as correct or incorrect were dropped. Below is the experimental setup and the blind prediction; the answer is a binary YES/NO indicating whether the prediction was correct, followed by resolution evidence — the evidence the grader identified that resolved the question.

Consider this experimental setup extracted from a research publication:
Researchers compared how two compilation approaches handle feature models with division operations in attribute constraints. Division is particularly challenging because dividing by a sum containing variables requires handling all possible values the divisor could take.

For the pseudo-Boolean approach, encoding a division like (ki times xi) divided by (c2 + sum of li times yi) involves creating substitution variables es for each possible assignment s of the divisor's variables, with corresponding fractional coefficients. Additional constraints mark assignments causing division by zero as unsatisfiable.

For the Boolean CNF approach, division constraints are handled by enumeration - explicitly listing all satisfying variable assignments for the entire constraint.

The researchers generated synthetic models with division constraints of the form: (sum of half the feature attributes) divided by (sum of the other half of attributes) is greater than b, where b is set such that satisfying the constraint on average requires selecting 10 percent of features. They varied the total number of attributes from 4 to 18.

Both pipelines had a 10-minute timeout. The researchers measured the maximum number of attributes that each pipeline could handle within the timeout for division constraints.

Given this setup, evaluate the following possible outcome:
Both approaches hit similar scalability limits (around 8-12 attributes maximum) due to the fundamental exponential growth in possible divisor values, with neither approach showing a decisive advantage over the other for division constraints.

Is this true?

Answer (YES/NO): NO